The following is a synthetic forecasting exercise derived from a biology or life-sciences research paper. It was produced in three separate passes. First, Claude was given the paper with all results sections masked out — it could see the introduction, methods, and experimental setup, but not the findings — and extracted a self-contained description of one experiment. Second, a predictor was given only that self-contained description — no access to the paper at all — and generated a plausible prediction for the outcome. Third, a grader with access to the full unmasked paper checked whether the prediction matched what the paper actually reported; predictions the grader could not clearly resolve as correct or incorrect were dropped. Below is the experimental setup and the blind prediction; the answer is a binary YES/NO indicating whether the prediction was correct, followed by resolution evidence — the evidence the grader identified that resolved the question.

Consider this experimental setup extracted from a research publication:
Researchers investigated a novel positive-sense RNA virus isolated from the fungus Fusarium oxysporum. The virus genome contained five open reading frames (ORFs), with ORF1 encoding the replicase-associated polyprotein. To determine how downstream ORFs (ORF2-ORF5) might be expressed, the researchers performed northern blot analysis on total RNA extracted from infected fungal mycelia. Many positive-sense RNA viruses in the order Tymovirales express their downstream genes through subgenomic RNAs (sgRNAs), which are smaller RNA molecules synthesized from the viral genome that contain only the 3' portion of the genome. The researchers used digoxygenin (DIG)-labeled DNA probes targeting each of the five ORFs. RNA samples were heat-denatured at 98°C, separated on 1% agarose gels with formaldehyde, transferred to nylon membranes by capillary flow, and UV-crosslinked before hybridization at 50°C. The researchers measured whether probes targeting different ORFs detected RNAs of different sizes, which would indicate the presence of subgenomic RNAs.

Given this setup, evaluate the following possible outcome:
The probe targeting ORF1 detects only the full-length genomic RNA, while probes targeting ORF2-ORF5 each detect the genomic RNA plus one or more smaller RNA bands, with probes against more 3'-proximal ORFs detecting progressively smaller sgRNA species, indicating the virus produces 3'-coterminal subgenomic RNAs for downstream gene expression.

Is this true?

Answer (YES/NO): NO